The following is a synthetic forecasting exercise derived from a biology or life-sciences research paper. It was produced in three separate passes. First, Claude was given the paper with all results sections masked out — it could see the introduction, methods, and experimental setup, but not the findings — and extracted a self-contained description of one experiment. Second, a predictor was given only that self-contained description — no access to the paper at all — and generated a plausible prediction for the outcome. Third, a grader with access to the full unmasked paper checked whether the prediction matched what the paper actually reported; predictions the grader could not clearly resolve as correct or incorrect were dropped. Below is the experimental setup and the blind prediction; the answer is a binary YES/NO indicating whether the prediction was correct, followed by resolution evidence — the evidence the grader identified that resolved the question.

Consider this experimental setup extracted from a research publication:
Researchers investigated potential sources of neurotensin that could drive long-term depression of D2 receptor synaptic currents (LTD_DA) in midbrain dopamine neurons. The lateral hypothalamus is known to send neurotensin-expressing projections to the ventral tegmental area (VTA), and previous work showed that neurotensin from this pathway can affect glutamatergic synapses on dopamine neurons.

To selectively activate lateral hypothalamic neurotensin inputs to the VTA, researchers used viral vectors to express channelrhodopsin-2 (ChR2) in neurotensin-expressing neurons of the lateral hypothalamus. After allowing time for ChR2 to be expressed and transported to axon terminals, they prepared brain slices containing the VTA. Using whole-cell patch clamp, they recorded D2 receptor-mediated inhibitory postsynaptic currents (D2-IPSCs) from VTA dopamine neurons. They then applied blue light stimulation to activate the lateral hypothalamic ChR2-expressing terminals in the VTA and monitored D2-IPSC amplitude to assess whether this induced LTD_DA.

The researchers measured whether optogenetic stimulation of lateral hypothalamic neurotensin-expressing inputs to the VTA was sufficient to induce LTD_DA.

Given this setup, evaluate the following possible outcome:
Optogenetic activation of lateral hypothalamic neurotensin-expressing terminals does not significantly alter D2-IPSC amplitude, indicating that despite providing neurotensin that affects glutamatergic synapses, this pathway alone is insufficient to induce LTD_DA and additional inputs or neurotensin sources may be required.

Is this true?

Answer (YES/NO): YES